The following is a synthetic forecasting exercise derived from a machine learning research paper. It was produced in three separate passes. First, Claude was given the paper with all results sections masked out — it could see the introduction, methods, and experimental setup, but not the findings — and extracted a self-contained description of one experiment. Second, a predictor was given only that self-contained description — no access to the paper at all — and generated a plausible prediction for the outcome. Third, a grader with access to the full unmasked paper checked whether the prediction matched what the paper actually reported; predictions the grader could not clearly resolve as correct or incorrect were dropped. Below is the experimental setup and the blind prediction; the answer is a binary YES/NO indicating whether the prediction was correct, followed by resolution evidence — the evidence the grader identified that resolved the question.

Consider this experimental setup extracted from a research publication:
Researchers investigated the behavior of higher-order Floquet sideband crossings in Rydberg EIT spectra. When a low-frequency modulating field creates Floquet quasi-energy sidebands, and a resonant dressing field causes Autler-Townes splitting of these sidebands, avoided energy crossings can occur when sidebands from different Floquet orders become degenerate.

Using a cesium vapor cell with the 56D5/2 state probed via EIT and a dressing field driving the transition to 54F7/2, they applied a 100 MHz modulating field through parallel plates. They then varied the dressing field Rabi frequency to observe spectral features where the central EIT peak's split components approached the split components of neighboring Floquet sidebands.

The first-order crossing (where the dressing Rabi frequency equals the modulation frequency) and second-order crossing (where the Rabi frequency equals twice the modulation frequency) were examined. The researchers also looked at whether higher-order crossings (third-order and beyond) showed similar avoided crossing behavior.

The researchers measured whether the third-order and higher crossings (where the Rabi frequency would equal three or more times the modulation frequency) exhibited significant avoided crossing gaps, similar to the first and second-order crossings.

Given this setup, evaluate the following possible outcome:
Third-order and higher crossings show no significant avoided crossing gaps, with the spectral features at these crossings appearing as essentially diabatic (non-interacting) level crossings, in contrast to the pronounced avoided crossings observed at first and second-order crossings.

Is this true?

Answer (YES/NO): YES